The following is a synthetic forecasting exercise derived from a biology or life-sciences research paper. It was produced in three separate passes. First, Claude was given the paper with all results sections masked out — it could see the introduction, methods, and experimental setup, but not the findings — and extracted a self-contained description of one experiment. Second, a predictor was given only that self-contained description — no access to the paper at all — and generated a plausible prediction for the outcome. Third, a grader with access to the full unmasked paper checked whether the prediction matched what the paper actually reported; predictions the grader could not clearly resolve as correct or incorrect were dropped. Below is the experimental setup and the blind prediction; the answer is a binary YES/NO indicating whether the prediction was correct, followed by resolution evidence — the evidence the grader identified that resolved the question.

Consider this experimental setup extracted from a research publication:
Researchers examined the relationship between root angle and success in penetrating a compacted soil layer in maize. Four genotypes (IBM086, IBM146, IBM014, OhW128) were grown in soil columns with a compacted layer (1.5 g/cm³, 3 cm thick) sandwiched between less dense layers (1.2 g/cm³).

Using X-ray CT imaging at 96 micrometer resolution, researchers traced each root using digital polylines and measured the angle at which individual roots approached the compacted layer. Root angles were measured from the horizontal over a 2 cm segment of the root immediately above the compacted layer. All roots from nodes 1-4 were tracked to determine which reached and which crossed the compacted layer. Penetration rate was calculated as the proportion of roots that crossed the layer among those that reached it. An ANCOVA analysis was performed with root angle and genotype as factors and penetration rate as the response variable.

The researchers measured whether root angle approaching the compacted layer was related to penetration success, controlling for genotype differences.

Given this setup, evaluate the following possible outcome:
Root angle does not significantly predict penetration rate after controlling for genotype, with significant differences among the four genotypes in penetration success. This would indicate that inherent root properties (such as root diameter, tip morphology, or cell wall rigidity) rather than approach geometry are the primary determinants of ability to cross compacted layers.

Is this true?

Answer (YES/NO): NO